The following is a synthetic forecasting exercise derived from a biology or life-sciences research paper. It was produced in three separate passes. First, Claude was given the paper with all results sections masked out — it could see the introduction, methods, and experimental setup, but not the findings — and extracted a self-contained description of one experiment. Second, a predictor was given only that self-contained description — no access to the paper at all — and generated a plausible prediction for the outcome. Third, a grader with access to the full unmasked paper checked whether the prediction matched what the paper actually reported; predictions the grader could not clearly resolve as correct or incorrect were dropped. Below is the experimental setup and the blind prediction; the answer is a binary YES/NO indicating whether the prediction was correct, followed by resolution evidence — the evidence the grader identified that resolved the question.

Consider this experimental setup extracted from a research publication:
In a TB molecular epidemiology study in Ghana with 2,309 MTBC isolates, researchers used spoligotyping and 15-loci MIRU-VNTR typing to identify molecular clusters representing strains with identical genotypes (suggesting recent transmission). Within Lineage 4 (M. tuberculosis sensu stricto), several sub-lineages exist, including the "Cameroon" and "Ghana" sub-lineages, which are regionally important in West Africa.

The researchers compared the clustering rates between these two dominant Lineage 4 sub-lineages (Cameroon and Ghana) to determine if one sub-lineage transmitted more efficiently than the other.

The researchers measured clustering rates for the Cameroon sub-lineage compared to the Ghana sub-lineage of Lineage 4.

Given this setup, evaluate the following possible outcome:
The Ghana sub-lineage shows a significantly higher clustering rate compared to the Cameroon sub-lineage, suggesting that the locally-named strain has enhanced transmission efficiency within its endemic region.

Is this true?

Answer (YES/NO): NO